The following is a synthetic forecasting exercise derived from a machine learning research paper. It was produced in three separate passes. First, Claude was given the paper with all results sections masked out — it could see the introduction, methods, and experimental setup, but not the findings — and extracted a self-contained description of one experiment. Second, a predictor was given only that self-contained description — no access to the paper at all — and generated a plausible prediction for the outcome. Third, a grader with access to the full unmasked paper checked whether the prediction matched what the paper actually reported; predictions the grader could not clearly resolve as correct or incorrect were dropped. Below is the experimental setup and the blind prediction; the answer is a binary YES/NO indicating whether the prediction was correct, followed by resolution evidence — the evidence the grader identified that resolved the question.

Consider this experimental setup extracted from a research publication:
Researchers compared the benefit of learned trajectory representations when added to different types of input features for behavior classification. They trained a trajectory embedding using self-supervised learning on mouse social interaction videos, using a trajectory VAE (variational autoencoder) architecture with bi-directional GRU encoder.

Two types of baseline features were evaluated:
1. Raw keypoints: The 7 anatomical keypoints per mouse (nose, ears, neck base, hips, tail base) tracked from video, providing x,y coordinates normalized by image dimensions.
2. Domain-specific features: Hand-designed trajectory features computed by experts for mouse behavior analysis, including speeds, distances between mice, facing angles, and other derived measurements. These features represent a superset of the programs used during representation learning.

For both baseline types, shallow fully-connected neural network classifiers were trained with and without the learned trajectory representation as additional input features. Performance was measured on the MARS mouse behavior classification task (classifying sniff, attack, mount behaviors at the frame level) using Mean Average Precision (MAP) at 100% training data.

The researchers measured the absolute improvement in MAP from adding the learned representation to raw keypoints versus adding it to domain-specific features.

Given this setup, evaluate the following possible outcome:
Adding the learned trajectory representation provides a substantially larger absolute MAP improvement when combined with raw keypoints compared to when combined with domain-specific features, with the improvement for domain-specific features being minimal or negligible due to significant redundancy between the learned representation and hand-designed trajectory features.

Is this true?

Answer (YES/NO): NO